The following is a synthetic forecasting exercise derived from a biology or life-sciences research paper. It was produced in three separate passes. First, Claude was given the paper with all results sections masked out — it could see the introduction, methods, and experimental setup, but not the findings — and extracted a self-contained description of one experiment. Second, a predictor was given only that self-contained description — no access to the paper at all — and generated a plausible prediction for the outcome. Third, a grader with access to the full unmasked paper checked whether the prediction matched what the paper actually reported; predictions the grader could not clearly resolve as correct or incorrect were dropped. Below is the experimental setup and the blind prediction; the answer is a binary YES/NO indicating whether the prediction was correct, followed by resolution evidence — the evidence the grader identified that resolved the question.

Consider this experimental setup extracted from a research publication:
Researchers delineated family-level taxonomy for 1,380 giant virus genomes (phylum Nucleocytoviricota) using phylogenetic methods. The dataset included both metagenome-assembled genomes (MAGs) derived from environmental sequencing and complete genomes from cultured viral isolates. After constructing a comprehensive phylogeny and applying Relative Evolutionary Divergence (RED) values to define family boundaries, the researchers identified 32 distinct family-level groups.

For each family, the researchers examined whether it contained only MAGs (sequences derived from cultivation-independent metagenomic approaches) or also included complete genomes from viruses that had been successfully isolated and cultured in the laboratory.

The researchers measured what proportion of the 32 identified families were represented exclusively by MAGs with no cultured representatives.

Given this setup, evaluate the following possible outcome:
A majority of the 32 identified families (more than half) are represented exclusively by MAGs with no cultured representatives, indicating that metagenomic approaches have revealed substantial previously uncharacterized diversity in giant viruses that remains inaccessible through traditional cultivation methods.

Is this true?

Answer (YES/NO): NO